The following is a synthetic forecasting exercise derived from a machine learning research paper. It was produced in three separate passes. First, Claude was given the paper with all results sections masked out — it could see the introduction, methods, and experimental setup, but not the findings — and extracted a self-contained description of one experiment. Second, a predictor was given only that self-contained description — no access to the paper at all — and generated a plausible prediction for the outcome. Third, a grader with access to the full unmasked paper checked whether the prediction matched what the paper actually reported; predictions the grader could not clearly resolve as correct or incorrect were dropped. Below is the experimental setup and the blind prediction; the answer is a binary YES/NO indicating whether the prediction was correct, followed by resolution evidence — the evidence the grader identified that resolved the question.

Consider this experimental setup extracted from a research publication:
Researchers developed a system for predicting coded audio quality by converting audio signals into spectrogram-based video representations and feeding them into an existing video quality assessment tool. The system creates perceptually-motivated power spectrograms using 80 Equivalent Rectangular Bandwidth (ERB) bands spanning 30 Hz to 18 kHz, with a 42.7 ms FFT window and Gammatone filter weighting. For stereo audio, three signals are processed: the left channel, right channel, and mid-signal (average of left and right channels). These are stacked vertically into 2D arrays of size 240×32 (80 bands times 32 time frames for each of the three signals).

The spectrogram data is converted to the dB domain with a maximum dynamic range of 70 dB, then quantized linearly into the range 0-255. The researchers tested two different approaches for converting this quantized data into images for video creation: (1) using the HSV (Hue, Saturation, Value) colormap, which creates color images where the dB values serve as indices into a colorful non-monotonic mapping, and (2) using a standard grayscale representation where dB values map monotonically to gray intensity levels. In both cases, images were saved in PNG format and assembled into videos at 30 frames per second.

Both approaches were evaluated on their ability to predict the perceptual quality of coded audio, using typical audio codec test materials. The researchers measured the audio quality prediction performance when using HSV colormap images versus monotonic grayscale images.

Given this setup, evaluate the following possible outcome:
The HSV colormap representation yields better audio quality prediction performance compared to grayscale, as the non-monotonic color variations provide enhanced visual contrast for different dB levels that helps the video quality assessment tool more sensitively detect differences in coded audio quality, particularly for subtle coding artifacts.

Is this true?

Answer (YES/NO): YES